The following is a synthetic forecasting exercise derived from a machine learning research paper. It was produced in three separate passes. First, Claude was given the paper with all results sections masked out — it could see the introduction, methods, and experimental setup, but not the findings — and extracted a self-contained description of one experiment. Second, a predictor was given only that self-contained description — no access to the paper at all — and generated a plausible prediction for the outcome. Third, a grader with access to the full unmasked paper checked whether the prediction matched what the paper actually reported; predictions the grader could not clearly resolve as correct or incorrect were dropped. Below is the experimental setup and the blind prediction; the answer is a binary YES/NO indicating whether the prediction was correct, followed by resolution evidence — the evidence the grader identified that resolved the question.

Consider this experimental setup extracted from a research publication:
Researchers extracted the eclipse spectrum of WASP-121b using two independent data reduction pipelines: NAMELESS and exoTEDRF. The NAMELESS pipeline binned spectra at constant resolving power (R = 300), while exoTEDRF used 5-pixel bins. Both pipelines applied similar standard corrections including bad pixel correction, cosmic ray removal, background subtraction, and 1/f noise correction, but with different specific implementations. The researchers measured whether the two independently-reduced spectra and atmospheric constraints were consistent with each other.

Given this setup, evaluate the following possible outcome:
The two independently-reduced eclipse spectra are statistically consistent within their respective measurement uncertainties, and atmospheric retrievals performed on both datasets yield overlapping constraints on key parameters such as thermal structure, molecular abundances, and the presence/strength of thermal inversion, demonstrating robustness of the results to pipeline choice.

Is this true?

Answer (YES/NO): YES